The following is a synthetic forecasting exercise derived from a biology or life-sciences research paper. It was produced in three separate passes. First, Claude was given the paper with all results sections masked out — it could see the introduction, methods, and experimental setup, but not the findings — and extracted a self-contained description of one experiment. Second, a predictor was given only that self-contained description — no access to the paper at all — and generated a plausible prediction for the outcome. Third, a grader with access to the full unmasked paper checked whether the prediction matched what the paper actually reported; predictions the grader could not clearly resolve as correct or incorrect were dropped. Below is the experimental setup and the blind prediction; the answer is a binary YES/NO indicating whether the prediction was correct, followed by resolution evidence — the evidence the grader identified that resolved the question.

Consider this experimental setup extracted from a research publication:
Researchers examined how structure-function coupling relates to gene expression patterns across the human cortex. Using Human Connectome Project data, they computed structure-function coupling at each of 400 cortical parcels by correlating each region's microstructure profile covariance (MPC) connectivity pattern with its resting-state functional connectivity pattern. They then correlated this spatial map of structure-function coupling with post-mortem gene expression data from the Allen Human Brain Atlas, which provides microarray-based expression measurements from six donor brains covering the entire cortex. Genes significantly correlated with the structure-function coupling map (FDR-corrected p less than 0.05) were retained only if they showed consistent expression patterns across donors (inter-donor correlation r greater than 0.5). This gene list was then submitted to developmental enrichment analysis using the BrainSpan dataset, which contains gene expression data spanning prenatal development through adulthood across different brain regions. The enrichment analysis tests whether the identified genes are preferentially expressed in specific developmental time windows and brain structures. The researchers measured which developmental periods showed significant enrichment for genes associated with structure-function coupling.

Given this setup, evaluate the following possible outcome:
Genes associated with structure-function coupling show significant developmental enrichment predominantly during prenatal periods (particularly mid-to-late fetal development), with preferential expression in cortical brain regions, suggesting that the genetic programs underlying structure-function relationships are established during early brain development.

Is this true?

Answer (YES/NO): NO